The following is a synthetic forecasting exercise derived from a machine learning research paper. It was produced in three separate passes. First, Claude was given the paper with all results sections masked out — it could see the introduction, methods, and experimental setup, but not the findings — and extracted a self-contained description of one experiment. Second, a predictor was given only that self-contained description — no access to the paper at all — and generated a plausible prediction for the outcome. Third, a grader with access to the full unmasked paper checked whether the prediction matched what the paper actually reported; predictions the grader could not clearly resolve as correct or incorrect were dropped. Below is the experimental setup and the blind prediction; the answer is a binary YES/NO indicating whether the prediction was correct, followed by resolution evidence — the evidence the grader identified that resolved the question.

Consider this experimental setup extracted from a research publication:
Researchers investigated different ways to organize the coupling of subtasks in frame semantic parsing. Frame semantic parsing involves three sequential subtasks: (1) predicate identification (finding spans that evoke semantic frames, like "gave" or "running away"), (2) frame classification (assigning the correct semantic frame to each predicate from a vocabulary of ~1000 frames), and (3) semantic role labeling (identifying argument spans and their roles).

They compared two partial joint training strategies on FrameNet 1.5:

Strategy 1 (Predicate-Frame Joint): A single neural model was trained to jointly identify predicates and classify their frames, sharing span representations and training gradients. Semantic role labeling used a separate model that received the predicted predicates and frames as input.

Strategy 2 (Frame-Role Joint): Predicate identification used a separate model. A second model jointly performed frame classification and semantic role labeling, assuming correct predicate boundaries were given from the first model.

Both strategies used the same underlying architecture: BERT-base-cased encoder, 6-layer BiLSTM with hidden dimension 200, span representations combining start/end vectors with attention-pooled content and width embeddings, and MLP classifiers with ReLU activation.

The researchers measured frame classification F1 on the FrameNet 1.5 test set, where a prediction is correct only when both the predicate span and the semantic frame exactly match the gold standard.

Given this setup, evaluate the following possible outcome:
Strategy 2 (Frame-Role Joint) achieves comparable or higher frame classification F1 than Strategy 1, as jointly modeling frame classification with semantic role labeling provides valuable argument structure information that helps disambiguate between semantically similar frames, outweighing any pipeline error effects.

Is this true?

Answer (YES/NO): NO